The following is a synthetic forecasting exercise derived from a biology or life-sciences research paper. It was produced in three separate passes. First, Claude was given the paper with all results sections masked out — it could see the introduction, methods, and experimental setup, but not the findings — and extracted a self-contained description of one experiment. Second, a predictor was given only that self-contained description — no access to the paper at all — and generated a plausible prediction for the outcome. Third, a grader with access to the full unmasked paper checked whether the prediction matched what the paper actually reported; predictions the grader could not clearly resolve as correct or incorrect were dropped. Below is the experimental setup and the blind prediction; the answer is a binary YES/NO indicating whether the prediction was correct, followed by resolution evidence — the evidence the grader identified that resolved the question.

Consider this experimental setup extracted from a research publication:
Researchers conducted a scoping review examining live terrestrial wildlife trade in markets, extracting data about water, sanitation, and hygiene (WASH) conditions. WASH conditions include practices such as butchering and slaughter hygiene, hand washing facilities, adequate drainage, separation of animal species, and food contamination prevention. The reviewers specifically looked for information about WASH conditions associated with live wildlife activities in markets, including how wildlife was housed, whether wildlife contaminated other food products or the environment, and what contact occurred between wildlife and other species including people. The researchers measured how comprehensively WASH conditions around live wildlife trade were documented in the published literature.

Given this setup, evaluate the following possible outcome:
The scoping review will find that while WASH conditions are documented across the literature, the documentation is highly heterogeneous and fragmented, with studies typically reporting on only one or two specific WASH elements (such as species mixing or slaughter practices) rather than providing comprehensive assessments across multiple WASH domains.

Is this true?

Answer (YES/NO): NO